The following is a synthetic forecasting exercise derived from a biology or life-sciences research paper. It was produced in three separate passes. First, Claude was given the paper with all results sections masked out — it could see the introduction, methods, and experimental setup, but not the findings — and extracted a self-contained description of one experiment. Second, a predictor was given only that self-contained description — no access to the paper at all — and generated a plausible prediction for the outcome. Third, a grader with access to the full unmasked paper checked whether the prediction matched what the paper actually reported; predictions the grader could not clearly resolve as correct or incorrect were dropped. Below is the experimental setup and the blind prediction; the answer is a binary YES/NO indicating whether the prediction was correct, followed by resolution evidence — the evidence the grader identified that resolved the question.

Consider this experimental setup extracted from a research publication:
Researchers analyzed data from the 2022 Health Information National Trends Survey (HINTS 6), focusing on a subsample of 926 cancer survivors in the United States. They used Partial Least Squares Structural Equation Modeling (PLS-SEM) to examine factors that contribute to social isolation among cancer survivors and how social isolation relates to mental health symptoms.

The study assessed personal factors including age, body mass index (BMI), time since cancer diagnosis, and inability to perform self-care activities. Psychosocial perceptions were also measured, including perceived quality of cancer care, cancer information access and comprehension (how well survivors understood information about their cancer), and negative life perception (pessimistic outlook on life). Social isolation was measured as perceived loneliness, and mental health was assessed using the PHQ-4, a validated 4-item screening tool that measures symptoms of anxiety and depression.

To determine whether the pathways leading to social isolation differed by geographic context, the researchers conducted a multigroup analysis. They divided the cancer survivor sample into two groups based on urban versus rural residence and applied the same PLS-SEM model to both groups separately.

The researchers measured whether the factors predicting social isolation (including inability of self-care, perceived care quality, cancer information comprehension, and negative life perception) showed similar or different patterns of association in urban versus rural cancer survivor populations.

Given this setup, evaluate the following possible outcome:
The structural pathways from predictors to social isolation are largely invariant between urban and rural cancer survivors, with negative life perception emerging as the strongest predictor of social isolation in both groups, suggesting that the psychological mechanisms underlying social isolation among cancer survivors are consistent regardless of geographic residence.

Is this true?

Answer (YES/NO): NO